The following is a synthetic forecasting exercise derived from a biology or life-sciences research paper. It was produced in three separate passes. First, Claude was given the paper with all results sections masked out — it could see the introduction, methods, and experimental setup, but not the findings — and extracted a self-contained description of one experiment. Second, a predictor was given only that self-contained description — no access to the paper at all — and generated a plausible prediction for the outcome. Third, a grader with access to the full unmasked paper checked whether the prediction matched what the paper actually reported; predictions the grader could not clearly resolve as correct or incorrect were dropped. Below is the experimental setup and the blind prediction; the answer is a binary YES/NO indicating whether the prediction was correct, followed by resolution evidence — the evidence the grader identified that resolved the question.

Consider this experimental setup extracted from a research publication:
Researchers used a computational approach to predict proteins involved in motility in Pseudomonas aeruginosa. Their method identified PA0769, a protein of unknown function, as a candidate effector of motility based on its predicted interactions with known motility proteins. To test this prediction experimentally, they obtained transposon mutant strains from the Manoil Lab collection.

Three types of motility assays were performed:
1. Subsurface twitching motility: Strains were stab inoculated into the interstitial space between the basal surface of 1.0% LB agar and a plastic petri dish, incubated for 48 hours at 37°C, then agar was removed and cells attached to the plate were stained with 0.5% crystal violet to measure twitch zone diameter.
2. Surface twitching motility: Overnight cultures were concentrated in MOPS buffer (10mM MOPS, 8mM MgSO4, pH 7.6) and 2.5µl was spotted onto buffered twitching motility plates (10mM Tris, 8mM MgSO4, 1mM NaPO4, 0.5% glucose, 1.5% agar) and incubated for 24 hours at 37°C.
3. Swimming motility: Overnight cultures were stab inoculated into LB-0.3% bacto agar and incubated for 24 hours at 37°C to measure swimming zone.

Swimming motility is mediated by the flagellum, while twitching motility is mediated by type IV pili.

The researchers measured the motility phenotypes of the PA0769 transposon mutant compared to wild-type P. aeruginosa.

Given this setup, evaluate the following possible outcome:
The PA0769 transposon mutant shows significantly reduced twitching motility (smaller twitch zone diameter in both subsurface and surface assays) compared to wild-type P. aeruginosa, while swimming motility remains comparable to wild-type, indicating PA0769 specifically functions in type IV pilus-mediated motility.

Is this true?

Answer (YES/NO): YES